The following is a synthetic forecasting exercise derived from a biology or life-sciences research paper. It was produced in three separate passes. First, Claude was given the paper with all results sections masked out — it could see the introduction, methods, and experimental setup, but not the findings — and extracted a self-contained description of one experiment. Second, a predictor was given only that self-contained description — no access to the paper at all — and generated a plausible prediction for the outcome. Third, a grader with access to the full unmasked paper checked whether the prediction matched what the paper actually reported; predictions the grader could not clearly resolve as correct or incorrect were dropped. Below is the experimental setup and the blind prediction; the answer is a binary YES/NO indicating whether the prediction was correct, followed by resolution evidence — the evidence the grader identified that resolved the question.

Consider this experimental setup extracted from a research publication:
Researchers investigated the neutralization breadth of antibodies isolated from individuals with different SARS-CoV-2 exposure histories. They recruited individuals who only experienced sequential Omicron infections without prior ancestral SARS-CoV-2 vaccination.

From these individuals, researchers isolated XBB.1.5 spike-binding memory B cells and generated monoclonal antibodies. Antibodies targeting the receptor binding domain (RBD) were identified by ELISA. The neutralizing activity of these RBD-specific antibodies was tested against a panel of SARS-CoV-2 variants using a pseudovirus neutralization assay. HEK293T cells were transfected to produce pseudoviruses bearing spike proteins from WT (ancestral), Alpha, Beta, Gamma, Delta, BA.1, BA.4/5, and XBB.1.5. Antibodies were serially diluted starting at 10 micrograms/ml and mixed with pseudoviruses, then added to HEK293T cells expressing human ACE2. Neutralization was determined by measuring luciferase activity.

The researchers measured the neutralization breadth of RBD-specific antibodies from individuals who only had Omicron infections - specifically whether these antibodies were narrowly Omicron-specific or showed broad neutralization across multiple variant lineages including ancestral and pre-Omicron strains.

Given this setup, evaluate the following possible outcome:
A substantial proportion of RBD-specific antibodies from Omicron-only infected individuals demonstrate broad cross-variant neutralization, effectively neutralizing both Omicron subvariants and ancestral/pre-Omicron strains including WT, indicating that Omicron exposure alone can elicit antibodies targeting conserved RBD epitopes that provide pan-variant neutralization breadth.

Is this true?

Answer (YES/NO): NO